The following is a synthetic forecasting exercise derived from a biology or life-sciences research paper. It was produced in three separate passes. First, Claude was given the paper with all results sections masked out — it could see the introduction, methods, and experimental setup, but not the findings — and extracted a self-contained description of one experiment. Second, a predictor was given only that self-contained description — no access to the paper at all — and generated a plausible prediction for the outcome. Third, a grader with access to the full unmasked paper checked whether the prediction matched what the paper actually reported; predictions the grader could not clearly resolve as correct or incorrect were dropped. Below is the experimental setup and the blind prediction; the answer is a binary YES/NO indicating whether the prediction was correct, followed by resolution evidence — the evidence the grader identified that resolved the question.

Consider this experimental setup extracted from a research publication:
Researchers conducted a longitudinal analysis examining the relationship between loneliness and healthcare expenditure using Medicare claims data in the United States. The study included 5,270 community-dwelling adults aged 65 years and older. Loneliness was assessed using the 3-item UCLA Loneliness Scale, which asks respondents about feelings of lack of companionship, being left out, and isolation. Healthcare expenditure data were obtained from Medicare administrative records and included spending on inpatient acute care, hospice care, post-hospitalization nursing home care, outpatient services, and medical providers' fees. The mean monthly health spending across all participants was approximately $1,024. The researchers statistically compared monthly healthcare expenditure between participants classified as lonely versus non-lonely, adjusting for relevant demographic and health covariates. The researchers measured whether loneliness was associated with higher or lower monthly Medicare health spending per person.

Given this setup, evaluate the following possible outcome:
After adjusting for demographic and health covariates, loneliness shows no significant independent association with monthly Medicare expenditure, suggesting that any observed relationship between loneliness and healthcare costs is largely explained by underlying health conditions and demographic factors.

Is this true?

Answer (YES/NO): NO